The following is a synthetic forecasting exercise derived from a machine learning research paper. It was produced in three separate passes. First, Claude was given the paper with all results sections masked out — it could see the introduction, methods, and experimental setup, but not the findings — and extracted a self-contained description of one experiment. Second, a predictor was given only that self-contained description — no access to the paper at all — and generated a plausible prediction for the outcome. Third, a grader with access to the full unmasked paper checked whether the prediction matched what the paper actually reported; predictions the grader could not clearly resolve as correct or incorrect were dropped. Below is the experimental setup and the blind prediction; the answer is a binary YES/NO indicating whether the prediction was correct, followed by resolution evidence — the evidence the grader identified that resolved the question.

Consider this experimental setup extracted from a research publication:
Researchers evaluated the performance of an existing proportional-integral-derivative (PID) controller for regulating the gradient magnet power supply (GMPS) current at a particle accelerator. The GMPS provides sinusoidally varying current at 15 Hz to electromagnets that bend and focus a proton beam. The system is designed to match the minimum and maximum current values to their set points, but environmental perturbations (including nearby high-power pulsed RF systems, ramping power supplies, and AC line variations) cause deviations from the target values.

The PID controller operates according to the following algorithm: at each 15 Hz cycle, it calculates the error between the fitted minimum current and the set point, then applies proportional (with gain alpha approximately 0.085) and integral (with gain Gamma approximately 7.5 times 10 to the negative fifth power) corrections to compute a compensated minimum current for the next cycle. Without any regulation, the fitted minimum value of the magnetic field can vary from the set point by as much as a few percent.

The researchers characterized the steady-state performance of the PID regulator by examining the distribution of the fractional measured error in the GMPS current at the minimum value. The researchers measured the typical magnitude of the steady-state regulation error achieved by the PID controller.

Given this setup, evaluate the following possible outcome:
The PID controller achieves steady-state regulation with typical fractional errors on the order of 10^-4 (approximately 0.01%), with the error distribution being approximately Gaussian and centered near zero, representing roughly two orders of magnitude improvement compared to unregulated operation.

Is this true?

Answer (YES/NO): NO